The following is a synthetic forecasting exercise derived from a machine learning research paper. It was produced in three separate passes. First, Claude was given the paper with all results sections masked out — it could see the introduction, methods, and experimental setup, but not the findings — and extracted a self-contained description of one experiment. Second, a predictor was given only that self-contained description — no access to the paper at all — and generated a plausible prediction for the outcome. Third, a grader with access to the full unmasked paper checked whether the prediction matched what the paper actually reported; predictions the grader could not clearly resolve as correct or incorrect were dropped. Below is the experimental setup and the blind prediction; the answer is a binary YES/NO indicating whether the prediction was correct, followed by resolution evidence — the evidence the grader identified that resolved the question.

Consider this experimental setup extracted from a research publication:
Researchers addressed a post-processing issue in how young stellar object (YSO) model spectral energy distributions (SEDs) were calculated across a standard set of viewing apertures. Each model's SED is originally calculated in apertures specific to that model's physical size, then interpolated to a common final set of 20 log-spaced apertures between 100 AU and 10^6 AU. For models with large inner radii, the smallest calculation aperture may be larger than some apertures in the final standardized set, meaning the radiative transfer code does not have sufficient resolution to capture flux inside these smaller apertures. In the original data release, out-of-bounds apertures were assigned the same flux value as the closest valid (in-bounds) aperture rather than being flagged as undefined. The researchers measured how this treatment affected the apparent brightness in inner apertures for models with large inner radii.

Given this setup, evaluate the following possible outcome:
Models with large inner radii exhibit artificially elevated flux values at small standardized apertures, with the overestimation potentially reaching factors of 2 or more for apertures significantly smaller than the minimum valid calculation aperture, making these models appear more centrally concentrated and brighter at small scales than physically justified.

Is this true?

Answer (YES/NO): NO